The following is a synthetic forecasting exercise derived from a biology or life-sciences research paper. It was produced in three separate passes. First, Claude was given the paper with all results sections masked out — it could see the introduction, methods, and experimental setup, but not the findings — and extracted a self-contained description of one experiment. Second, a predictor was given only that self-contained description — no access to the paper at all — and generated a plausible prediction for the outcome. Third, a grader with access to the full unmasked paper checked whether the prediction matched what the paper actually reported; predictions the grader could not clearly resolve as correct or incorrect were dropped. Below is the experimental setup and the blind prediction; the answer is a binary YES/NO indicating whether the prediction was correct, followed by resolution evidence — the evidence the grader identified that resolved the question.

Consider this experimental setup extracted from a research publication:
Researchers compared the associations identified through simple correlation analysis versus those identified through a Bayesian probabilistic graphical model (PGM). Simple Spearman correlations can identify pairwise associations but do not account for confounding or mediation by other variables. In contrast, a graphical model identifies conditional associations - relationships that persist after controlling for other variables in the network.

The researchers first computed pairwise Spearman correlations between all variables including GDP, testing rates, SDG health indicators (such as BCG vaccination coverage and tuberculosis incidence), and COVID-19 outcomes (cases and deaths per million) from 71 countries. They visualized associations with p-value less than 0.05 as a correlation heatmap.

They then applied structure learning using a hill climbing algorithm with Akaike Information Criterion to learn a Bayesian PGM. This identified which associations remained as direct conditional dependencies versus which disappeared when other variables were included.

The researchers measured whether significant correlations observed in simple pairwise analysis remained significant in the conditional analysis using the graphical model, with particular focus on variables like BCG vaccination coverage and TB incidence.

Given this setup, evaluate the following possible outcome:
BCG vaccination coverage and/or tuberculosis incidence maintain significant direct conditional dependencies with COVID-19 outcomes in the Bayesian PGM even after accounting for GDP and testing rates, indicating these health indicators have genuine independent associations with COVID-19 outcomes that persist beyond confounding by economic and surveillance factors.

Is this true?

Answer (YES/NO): NO